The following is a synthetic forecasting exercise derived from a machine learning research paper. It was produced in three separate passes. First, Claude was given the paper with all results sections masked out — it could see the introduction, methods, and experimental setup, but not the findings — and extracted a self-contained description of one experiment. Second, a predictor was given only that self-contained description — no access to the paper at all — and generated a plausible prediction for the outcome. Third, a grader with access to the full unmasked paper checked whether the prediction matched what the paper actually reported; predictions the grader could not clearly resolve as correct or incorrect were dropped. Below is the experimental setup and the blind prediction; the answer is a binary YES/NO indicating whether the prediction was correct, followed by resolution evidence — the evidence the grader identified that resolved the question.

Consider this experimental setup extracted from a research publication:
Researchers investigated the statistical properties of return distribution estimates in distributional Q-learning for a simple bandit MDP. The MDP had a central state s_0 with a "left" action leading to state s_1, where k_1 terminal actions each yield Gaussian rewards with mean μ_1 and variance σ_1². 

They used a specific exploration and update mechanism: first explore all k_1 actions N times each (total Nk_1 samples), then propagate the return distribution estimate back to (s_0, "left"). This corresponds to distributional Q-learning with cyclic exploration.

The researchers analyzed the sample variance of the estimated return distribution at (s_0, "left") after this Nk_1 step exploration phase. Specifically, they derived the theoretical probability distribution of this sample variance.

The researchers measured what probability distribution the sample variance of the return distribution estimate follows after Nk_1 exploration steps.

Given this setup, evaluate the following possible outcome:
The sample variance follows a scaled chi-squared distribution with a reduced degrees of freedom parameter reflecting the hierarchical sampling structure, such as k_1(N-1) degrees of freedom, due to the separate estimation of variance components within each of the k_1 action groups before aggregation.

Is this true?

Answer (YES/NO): NO